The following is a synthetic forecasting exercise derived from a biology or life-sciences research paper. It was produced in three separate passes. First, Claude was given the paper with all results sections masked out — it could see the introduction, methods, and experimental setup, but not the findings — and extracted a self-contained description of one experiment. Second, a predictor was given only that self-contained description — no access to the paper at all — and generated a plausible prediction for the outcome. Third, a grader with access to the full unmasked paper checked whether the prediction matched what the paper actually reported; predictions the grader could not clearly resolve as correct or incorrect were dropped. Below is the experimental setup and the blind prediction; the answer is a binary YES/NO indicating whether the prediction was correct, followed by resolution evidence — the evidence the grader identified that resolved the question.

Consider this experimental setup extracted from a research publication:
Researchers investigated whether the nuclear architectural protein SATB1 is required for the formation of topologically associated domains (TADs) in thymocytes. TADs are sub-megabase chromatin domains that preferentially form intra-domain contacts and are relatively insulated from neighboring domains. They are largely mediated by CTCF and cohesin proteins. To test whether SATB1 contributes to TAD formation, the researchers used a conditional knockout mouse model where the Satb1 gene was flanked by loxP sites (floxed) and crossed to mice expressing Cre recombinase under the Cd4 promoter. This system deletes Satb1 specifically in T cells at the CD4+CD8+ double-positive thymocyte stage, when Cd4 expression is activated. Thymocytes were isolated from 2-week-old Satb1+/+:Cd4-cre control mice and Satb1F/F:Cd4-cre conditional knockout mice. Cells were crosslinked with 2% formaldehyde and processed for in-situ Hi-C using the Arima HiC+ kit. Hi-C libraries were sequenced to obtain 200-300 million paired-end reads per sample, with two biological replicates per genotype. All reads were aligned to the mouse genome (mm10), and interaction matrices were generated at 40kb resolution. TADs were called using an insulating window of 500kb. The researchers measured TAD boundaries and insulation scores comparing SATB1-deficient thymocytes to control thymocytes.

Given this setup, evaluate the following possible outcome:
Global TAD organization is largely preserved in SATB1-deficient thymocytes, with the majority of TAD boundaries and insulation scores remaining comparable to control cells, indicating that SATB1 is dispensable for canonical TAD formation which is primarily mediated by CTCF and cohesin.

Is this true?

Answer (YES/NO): YES